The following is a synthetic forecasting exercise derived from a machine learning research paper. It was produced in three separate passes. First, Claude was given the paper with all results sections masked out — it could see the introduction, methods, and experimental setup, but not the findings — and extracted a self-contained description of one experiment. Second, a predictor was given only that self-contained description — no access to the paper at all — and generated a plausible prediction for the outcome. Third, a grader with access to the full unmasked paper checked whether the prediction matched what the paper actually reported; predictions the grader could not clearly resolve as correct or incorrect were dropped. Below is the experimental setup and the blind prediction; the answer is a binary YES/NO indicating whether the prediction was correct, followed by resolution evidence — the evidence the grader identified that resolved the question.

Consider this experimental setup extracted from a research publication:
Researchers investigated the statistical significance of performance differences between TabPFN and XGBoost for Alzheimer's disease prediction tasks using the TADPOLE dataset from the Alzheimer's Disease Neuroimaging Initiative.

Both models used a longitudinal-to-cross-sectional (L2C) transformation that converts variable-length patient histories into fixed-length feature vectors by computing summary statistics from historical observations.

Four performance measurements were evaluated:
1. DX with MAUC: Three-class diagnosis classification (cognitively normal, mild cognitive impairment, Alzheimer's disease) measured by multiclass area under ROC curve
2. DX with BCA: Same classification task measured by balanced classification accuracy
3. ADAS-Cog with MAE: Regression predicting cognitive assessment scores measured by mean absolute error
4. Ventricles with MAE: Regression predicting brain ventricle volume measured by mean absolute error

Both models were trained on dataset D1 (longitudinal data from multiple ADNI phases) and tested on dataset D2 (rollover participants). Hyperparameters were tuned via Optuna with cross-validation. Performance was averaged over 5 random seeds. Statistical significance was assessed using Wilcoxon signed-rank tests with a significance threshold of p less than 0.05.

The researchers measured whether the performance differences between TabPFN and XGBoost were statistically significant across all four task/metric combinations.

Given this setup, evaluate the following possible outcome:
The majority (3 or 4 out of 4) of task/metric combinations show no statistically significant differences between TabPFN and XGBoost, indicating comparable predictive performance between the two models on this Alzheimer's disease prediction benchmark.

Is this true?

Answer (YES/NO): NO